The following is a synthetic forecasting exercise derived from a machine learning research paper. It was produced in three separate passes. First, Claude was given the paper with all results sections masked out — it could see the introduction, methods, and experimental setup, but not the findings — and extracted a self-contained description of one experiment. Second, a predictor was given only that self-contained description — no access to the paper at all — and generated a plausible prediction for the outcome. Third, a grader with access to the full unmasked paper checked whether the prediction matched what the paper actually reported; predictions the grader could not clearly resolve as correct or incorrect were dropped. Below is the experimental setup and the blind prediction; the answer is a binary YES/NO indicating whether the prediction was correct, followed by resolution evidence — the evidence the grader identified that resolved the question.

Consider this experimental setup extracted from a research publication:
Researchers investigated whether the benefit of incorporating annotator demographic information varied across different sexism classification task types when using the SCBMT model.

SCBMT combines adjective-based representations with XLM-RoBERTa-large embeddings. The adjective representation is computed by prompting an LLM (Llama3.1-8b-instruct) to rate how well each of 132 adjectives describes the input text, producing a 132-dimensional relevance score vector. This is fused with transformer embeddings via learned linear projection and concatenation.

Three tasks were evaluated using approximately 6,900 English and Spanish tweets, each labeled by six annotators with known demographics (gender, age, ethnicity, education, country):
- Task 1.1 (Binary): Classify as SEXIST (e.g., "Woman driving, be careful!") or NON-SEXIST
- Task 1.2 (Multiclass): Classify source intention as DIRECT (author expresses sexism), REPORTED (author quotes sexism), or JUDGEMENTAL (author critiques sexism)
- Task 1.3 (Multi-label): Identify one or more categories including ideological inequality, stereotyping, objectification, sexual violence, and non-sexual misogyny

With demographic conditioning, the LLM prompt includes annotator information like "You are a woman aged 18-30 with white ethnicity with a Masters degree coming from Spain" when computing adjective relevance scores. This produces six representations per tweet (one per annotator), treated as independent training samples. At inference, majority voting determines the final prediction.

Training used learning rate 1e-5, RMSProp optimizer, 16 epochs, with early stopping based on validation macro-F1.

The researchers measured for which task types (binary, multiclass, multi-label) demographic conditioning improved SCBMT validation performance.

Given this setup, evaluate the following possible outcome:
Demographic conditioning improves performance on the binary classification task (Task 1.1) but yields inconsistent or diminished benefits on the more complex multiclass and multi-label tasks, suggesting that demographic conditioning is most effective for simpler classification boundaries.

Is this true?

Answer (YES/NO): NO